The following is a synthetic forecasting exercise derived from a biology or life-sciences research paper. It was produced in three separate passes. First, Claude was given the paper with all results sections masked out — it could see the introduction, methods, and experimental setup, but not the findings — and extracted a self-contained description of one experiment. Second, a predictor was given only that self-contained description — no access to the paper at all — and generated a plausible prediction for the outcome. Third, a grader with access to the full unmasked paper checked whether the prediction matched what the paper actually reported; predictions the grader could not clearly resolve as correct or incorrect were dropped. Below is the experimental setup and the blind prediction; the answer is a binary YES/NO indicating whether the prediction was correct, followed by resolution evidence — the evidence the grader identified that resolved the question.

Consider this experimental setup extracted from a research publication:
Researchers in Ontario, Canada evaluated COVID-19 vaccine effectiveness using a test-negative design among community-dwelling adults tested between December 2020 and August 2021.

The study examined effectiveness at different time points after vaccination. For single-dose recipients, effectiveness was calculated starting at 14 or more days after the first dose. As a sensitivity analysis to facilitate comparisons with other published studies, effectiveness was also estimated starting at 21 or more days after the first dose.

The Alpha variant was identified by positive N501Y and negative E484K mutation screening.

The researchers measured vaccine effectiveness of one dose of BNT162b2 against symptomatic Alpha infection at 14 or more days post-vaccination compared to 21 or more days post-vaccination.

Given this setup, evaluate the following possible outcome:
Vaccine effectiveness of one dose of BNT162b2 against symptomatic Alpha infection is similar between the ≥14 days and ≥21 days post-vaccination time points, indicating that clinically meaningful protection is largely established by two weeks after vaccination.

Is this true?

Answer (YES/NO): YES